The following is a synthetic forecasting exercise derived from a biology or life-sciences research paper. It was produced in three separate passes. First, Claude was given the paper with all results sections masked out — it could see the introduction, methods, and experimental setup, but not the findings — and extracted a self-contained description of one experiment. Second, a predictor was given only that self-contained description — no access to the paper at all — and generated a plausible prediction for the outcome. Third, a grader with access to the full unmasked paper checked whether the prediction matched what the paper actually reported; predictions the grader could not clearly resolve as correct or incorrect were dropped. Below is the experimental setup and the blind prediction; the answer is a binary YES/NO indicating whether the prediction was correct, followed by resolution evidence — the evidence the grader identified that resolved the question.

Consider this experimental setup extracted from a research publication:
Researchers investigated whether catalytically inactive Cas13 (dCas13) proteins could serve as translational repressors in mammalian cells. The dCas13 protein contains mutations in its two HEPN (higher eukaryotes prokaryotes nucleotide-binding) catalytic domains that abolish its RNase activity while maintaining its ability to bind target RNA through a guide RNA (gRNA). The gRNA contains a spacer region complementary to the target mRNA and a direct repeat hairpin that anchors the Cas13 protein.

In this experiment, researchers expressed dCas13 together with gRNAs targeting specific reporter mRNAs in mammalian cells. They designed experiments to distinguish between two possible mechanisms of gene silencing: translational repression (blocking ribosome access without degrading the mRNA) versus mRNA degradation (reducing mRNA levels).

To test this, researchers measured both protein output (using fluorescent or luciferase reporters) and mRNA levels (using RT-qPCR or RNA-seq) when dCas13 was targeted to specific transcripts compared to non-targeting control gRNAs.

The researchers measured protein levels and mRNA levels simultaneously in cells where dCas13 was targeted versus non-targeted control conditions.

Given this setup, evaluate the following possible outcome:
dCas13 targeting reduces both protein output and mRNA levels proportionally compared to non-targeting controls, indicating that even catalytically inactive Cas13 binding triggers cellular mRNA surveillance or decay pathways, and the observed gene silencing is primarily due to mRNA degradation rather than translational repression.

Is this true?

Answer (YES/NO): NO